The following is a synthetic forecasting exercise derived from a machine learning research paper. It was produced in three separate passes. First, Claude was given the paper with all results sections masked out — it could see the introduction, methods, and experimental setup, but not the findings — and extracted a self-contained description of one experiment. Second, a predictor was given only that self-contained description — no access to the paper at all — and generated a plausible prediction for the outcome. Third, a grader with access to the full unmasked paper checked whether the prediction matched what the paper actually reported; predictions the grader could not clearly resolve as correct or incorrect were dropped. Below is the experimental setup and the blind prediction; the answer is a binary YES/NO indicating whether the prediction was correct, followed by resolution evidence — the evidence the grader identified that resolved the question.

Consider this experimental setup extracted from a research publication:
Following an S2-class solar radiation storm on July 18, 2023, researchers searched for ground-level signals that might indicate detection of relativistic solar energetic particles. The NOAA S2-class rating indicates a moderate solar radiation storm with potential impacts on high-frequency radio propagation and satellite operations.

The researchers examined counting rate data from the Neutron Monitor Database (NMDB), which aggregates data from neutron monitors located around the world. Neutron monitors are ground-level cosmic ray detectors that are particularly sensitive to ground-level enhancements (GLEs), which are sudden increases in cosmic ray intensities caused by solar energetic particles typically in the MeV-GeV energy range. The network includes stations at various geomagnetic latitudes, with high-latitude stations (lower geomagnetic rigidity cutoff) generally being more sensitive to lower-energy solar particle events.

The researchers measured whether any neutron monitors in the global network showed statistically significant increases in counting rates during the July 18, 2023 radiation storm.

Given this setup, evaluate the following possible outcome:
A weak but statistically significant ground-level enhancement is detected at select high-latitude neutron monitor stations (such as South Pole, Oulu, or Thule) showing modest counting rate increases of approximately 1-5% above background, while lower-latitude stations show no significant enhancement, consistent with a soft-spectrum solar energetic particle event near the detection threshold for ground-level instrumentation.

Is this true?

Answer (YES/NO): NO